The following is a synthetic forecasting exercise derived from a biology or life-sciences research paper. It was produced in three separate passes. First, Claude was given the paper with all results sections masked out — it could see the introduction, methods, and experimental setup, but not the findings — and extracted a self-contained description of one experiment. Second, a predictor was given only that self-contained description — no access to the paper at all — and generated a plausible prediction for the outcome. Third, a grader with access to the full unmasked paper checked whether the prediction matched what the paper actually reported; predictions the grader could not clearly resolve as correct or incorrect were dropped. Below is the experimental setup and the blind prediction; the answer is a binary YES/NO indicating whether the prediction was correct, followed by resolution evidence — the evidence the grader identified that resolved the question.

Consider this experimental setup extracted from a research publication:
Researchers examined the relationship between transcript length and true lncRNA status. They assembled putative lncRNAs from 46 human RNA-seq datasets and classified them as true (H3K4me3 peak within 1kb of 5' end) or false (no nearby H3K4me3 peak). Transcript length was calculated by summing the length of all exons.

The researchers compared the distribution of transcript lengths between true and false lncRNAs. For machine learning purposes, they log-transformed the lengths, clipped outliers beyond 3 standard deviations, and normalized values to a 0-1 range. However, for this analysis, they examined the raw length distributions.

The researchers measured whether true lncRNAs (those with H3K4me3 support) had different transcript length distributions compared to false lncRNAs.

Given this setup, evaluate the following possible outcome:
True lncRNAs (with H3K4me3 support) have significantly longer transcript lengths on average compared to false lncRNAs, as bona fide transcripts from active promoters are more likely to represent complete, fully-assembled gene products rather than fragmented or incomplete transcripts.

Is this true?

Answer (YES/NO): YES